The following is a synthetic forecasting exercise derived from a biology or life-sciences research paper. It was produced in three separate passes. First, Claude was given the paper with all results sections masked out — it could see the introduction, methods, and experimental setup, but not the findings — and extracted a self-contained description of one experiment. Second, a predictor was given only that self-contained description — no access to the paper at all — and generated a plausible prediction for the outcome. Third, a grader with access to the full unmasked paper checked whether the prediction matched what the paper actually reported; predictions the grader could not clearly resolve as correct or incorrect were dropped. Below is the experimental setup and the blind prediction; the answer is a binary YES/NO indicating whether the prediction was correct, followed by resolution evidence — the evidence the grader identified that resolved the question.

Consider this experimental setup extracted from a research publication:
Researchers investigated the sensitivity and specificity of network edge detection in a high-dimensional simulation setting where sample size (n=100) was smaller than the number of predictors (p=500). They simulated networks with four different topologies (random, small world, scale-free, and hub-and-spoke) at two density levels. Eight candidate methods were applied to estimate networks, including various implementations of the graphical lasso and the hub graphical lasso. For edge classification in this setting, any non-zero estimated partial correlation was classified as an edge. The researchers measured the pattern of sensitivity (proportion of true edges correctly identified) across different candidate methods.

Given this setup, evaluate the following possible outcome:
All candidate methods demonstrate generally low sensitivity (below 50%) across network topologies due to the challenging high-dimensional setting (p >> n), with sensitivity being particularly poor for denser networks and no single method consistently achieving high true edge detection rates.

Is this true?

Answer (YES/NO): NO